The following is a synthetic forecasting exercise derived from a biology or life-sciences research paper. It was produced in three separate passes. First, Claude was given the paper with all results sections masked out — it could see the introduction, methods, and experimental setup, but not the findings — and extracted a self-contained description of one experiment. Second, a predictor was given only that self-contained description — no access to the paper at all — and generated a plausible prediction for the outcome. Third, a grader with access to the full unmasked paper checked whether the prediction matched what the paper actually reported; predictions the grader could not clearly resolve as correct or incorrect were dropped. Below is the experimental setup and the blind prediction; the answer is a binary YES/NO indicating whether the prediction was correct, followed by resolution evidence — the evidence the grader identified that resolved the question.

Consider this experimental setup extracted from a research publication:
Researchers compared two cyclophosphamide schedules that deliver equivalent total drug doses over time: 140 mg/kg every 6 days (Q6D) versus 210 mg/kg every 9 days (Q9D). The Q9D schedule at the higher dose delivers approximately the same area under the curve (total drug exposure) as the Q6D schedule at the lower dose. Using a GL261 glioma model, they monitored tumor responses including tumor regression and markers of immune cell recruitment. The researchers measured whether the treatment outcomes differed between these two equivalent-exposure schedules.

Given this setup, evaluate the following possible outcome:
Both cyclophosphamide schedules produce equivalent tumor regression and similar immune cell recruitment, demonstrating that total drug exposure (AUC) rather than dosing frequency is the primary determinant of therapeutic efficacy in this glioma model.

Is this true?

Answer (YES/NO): NO